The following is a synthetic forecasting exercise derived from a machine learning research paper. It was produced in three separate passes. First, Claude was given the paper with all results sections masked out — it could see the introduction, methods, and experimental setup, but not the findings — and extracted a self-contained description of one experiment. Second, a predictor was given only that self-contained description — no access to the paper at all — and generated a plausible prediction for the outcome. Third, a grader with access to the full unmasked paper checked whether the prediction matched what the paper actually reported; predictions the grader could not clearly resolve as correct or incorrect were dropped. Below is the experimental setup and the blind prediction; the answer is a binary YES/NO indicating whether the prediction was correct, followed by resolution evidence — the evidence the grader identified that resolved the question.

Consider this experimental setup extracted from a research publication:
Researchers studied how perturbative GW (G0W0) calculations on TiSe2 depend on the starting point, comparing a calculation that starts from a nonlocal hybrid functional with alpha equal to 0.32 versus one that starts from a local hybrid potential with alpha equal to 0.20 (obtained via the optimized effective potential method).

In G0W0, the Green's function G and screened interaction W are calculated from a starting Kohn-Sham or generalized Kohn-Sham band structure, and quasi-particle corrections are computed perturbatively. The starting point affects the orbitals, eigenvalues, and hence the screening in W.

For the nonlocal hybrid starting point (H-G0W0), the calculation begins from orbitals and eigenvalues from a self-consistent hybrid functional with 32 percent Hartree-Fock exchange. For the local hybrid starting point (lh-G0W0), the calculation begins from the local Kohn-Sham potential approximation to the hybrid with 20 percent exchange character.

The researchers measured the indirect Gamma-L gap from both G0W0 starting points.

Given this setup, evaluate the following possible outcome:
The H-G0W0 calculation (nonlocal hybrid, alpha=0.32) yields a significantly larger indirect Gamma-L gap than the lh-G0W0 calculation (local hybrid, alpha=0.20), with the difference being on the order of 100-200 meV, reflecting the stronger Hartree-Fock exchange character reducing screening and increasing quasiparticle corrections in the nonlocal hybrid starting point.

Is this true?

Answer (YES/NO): NO